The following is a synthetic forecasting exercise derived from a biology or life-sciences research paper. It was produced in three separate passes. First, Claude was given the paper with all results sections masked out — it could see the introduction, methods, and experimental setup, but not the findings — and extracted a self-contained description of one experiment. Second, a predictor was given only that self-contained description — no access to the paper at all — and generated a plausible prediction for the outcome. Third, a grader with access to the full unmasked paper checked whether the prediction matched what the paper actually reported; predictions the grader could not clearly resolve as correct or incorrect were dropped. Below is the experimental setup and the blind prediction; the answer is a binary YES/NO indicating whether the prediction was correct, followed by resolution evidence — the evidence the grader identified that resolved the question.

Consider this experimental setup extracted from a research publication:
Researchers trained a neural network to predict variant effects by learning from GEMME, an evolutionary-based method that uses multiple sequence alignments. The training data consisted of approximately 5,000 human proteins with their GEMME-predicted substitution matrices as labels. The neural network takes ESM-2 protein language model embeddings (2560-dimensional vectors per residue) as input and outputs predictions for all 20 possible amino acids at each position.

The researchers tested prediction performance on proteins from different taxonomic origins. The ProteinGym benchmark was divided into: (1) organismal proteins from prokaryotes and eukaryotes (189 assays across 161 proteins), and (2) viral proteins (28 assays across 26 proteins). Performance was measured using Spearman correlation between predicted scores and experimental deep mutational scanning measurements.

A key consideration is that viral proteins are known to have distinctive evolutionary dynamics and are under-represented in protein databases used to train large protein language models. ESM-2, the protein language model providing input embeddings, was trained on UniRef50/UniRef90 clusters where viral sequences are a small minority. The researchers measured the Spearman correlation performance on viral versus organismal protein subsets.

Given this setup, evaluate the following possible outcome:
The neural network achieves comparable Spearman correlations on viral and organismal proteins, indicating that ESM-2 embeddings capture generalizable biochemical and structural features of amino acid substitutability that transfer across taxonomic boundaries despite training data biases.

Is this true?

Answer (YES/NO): NO